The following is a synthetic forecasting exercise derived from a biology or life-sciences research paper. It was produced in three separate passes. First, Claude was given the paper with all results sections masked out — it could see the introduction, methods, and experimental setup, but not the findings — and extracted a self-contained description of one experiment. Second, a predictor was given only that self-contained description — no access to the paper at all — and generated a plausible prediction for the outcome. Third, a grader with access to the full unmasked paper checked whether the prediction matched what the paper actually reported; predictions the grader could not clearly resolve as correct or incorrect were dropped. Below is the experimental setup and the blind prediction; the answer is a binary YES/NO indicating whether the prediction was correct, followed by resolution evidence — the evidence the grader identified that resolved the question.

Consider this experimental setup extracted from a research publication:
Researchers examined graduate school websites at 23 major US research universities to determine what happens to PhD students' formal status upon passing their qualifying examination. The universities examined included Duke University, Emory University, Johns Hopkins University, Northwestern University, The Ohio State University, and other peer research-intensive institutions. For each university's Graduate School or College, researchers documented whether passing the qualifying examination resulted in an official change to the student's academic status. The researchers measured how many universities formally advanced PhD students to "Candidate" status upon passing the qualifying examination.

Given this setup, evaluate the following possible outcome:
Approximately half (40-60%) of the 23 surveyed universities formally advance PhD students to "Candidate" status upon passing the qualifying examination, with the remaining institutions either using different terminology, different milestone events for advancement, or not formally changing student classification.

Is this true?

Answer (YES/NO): NO